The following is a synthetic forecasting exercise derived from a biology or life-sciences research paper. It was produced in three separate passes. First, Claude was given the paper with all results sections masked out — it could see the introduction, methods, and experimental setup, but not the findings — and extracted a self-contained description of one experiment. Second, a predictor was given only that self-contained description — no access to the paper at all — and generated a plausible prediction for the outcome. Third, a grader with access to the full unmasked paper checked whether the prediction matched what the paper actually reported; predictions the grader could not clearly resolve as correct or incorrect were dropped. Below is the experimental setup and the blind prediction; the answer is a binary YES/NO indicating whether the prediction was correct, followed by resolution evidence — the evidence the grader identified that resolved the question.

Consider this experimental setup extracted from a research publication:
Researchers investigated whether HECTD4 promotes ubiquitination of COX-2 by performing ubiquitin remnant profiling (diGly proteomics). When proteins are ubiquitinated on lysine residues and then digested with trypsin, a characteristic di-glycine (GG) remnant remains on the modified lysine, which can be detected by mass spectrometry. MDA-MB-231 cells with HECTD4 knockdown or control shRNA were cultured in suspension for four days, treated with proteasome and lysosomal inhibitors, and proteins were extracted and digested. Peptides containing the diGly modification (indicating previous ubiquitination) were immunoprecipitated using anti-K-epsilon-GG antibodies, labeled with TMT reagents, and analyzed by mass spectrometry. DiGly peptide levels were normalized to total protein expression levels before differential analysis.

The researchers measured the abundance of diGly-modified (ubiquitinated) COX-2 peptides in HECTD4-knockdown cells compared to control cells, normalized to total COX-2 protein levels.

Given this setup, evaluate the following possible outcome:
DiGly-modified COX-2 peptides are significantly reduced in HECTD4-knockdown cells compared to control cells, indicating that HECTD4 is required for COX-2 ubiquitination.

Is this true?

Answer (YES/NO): YES